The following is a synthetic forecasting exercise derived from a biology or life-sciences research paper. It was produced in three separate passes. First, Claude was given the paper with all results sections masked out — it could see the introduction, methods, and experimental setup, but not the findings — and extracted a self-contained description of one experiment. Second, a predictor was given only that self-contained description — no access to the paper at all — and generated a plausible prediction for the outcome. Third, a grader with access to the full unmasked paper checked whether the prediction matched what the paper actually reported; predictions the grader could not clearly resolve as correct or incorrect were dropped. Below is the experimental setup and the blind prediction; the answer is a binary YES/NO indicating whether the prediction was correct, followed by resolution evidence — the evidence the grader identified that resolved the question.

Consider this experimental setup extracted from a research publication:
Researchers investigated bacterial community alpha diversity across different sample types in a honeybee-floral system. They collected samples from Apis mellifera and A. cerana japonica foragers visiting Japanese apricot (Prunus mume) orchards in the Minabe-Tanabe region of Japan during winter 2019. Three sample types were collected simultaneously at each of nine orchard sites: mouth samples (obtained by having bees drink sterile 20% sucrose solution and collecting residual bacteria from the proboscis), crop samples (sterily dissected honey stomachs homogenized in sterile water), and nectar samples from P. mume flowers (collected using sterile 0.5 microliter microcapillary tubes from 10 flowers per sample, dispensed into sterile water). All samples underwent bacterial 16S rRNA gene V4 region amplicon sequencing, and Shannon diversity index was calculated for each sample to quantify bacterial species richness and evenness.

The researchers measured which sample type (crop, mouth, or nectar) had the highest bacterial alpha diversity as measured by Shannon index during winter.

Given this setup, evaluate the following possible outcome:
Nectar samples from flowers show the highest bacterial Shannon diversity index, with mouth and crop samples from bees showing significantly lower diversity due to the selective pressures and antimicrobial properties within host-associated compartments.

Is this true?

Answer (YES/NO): NO